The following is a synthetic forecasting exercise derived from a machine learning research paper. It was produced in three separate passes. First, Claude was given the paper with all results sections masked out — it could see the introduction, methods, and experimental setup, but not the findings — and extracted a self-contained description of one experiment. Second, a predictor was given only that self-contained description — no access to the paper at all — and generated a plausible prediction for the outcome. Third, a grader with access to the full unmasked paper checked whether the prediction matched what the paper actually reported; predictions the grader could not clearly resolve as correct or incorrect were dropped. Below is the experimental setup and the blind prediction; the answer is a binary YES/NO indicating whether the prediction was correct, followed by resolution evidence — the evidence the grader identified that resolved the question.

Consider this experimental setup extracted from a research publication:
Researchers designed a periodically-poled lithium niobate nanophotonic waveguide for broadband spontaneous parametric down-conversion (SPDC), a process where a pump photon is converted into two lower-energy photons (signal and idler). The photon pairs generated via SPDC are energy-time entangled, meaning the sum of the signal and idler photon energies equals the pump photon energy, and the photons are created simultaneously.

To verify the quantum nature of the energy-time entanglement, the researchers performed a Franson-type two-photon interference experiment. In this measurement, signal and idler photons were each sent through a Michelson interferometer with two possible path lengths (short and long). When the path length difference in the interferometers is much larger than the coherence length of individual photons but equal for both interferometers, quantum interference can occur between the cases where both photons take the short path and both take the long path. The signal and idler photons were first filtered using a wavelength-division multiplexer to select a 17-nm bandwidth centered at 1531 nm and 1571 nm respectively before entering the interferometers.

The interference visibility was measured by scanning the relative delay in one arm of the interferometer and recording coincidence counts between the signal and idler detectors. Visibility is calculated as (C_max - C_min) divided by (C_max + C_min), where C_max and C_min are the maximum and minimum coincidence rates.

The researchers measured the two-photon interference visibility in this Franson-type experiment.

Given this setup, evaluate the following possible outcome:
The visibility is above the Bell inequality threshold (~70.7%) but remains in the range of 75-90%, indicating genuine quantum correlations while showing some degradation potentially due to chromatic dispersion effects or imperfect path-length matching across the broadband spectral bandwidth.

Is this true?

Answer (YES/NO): NO